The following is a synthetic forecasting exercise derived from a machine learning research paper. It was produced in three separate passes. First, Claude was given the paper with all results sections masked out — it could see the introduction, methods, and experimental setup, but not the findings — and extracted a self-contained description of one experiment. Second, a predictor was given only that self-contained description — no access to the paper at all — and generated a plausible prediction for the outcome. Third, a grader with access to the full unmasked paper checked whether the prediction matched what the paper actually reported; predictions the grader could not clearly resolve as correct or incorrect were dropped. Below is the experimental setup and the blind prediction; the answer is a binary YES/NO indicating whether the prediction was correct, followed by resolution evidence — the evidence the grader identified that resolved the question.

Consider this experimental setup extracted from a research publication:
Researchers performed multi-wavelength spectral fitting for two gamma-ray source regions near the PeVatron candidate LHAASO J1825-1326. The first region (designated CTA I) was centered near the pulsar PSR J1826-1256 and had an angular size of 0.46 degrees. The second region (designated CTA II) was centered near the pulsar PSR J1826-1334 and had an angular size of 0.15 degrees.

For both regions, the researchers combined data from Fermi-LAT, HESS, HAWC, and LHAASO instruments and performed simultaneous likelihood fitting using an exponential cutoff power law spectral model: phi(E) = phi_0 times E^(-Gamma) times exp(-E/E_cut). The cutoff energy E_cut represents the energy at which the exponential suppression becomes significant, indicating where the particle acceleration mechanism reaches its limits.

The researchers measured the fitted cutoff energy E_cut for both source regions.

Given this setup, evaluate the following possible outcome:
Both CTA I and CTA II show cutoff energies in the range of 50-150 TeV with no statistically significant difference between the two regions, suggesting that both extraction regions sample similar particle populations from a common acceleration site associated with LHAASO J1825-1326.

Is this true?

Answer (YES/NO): NO